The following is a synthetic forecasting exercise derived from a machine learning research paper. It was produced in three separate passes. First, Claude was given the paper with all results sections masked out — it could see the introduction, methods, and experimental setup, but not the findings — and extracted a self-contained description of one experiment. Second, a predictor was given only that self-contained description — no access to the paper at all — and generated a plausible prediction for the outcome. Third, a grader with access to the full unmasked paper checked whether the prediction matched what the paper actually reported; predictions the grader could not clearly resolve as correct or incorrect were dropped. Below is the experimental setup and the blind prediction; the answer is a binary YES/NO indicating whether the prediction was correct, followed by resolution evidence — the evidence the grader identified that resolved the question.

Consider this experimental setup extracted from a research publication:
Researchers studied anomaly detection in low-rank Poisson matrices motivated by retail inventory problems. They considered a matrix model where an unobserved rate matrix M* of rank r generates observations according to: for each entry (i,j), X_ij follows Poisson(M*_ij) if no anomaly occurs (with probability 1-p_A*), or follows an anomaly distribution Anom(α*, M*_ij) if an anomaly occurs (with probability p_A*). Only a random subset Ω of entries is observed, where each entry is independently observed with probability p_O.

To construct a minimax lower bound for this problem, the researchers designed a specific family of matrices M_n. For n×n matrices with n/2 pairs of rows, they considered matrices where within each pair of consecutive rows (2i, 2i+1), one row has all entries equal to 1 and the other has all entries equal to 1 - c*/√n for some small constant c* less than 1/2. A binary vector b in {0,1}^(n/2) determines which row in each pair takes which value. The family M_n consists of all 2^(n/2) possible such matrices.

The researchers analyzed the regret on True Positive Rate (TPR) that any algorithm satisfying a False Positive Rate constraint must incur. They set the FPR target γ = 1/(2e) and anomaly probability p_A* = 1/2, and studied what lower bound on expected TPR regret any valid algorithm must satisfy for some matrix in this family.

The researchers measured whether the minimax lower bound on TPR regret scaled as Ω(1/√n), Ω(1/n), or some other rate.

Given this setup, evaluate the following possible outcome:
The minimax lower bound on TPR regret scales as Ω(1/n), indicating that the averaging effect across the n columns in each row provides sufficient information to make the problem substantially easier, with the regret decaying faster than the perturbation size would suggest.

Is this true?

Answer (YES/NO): NO